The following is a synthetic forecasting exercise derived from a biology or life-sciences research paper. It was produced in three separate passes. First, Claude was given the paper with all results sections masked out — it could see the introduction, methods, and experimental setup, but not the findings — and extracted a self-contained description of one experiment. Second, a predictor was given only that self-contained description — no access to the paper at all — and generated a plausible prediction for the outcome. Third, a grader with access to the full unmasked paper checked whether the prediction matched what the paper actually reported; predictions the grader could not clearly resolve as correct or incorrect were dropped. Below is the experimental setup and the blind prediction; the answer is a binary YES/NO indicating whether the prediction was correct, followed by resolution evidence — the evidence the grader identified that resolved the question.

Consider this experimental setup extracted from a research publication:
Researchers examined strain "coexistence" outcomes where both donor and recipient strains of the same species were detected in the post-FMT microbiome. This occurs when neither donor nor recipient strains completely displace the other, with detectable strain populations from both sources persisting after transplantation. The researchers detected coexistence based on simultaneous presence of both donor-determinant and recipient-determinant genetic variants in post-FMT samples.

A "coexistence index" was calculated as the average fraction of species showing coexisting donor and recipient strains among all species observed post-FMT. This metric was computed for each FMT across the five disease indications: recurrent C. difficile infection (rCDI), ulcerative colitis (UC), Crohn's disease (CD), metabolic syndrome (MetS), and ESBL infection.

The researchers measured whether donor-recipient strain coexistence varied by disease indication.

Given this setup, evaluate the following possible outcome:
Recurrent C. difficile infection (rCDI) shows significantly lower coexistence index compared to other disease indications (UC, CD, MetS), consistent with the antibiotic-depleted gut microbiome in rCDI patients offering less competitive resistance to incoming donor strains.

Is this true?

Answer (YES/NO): NO